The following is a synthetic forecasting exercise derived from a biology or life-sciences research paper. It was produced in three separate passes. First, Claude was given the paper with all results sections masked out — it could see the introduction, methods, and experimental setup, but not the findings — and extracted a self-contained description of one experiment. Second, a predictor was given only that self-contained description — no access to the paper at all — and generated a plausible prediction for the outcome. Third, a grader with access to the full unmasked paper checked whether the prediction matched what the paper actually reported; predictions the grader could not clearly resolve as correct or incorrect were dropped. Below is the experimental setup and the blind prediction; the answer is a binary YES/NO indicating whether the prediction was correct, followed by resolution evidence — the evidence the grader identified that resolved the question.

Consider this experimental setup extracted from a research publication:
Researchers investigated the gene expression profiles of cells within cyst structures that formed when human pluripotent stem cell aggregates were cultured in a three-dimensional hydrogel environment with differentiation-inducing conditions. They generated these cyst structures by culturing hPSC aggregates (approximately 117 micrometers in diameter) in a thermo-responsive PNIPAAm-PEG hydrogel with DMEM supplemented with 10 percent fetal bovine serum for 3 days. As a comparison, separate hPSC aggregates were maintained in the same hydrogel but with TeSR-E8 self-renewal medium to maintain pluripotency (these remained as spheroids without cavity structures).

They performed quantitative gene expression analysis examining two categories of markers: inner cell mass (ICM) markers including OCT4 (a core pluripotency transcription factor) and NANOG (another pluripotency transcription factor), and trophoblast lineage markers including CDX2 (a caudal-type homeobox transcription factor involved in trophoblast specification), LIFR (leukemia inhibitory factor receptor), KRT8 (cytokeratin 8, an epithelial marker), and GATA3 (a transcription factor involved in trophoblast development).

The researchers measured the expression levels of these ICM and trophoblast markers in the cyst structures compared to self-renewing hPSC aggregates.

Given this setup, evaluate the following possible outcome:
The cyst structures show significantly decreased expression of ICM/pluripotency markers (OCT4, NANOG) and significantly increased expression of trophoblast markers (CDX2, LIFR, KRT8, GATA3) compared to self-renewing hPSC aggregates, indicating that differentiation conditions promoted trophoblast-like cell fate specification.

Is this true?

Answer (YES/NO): YES